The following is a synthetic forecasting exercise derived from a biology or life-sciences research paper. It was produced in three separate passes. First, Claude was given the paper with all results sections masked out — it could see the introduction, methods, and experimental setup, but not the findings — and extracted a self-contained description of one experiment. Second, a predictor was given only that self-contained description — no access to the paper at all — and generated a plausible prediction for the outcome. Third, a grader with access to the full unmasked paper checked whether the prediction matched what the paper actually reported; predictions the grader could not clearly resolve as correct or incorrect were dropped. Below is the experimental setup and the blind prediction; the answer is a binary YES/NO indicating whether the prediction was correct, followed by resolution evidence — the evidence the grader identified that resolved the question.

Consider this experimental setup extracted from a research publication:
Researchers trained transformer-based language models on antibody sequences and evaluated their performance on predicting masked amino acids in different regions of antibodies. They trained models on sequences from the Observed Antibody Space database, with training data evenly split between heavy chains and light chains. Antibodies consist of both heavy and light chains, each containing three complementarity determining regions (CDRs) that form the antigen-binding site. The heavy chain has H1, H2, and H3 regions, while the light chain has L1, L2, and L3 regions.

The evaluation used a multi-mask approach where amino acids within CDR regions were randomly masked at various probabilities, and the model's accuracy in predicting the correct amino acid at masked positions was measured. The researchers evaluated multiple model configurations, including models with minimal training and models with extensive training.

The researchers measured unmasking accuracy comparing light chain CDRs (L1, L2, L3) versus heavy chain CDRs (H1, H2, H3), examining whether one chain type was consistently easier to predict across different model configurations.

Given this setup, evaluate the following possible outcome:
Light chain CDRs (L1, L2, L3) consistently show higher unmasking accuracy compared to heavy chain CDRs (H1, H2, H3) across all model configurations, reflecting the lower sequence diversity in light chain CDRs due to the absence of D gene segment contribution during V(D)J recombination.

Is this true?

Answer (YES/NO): YES